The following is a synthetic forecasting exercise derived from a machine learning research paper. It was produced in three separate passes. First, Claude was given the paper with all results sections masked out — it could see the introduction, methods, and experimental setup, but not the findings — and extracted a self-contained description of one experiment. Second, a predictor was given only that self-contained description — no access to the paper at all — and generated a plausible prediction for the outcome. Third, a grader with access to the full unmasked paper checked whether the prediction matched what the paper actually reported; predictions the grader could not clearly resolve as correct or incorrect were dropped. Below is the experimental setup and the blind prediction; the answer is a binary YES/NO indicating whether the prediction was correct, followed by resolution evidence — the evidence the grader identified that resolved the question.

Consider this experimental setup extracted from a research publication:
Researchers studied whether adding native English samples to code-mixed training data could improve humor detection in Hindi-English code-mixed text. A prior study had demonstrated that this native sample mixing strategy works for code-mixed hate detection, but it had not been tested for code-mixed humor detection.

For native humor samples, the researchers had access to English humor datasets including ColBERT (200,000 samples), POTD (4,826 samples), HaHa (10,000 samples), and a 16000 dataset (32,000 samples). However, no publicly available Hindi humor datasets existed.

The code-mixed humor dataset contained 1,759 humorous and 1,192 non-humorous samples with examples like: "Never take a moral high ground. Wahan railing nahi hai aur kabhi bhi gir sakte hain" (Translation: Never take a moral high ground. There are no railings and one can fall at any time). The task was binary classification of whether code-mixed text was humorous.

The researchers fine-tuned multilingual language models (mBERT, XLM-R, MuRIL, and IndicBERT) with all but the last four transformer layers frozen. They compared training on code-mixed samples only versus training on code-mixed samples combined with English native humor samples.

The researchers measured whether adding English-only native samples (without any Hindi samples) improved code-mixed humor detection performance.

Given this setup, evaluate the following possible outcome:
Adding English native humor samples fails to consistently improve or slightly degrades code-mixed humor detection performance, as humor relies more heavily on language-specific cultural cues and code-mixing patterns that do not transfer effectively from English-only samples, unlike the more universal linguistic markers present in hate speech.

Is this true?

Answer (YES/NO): NO